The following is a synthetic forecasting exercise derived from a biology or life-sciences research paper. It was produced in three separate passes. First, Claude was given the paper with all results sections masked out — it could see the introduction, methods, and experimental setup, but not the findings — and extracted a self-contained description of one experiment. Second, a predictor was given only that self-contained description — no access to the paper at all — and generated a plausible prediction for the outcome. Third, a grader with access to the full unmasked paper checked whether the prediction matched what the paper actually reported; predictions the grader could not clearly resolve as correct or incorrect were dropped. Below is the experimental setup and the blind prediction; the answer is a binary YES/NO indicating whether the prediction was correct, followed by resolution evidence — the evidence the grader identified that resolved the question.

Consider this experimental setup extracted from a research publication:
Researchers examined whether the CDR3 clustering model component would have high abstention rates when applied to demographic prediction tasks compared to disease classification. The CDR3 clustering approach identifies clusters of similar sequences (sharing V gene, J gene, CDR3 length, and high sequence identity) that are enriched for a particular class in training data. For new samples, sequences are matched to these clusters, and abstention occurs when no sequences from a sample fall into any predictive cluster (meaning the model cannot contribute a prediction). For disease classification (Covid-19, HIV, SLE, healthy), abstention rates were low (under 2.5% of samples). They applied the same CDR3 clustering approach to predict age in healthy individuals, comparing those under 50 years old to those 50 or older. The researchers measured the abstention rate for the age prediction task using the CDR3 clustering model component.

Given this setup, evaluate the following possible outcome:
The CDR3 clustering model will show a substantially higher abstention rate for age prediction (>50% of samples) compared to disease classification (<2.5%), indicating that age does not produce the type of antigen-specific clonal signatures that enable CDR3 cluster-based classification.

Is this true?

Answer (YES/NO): NO